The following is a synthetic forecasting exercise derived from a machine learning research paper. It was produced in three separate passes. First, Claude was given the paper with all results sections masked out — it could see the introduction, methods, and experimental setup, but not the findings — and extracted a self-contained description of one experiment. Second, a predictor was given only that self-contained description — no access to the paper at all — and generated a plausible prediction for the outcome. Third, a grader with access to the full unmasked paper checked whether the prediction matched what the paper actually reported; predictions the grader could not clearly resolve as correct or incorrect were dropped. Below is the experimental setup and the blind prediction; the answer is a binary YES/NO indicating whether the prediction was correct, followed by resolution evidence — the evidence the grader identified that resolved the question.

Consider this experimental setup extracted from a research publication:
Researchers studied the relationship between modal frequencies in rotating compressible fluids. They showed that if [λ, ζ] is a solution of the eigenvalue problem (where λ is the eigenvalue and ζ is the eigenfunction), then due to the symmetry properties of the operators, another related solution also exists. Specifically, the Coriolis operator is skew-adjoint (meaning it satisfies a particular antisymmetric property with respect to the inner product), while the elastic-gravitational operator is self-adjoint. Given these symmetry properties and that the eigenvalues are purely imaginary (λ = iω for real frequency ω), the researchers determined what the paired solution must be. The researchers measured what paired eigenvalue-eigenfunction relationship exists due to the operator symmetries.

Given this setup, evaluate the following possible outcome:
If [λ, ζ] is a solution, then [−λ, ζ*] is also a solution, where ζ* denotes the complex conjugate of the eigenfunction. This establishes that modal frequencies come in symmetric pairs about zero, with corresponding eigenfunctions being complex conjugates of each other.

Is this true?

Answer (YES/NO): YES